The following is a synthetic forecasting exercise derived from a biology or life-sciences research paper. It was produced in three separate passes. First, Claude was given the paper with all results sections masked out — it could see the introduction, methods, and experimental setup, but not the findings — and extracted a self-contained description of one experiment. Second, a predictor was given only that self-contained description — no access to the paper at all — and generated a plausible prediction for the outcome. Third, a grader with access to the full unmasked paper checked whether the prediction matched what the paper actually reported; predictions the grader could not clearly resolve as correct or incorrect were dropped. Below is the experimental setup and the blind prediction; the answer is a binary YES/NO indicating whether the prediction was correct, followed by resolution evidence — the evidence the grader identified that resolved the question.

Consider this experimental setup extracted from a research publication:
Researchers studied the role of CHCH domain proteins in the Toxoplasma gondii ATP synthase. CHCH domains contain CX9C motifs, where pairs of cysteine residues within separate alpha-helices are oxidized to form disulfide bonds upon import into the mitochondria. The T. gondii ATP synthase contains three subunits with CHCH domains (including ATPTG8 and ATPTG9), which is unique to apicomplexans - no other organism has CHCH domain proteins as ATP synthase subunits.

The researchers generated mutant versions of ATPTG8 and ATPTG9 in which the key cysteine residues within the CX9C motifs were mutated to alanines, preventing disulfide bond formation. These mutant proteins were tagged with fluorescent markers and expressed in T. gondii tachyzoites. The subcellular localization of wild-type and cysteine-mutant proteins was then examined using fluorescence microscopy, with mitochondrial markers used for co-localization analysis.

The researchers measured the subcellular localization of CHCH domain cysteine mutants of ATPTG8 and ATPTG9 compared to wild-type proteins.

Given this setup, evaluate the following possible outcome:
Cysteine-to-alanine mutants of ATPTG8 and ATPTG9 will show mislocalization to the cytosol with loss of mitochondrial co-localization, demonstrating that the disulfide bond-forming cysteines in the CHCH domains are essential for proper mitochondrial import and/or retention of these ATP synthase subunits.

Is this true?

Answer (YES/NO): YES